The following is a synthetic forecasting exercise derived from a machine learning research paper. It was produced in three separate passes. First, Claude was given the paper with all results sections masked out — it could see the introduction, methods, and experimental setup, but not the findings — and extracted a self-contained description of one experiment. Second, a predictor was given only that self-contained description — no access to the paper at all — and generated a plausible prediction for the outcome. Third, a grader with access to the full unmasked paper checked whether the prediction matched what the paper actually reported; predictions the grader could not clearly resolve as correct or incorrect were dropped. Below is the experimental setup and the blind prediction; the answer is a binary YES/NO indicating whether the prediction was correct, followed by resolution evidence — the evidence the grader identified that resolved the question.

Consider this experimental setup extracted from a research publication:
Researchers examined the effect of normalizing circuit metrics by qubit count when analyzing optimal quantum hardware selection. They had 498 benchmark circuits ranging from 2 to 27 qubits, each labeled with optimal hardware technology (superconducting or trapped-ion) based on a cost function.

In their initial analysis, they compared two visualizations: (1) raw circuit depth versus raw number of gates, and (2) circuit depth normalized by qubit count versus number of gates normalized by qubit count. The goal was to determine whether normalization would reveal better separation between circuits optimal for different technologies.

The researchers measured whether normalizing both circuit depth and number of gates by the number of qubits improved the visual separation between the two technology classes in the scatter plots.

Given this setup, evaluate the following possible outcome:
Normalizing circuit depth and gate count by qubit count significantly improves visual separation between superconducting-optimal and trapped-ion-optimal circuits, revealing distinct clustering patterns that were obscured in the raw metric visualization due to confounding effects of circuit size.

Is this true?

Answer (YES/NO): NO